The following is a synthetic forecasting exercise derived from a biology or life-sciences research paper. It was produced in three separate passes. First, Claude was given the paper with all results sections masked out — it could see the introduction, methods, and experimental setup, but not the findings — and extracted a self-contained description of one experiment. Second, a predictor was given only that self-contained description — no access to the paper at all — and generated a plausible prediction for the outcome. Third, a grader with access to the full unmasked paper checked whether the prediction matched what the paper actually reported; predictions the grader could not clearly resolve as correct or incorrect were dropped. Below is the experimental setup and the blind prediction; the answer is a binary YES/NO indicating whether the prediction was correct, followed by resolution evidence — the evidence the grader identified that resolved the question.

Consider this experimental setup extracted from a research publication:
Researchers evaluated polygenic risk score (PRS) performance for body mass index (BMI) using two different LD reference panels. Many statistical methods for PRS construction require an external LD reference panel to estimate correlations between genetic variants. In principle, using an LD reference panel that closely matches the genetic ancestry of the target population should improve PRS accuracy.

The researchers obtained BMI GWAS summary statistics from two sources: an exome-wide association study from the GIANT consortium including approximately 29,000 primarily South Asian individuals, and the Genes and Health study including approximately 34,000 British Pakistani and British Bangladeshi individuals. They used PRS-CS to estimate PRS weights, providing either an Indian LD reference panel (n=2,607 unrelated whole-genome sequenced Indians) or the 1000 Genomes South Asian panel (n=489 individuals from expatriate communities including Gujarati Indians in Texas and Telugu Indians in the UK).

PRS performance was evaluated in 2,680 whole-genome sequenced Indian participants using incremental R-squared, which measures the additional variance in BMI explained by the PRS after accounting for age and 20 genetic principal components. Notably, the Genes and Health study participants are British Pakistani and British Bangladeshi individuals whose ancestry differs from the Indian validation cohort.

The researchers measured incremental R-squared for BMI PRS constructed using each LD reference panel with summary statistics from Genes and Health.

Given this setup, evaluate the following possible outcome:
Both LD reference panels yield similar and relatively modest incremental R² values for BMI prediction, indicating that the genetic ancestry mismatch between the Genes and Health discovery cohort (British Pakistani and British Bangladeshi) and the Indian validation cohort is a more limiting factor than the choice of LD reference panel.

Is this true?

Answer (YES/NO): YES